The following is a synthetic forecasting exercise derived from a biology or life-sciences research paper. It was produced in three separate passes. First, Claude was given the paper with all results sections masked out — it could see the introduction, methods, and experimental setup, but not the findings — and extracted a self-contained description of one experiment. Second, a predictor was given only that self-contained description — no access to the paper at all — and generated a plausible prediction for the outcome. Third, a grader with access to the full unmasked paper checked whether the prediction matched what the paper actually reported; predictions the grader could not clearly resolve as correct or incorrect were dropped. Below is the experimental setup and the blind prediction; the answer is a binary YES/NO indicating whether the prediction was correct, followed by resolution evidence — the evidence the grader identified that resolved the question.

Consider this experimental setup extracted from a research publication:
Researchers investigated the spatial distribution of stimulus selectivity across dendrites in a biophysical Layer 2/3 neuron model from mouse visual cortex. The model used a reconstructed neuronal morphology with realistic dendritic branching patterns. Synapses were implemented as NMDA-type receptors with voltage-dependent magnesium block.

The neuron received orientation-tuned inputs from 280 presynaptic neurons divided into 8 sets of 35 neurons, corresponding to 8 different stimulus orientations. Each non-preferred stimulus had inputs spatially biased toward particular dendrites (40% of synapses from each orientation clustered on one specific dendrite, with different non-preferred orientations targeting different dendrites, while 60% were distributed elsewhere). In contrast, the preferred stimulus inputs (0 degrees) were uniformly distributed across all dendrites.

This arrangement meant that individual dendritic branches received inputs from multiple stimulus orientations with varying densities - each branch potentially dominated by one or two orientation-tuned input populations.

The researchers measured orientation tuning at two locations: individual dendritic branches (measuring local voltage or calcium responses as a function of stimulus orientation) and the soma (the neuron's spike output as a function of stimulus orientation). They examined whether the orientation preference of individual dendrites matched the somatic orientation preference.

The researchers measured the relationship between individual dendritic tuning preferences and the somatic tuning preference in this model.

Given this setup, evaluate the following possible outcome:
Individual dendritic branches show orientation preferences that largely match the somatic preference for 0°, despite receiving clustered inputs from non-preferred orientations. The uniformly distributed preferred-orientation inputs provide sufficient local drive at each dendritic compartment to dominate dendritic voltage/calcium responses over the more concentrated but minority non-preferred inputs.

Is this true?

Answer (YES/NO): NO